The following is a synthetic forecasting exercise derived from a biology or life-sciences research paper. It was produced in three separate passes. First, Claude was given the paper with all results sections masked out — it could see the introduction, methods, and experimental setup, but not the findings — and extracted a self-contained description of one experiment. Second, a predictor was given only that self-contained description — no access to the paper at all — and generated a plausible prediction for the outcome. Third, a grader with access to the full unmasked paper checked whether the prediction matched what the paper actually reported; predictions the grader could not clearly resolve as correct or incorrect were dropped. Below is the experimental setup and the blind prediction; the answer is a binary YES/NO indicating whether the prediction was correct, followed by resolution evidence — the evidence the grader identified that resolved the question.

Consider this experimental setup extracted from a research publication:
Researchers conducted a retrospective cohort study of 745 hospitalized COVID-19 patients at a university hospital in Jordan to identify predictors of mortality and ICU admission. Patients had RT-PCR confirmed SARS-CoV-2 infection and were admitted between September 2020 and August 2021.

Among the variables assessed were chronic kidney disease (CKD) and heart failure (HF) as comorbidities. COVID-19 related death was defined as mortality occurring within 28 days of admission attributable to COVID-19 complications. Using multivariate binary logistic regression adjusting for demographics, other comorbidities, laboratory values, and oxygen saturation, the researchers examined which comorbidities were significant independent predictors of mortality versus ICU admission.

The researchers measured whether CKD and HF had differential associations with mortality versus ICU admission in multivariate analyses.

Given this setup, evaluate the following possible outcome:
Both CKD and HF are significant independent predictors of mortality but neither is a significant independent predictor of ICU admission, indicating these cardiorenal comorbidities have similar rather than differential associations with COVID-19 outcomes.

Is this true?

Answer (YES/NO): NO